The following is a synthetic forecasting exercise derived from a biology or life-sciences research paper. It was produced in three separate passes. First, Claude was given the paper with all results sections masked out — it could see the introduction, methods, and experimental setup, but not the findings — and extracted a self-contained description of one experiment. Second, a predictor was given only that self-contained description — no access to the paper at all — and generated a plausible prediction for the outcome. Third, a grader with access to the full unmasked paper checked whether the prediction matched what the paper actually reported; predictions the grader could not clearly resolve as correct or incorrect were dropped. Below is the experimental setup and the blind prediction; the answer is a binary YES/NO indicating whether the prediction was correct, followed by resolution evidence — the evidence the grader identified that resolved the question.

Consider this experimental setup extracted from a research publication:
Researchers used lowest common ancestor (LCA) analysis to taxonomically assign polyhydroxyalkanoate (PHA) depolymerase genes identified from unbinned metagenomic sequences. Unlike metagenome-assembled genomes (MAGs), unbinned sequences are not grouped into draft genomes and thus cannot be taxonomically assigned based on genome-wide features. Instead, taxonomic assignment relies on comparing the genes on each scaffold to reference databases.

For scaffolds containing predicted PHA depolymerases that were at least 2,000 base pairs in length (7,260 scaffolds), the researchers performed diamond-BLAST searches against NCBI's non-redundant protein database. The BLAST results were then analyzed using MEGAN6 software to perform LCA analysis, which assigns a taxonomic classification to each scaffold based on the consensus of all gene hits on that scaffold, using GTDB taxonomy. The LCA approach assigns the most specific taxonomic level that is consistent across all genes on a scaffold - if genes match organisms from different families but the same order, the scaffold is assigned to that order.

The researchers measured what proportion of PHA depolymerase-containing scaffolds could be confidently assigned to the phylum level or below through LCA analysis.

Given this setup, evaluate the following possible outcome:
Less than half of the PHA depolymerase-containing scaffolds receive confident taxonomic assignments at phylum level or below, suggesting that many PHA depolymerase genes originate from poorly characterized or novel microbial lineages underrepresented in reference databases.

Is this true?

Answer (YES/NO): NO